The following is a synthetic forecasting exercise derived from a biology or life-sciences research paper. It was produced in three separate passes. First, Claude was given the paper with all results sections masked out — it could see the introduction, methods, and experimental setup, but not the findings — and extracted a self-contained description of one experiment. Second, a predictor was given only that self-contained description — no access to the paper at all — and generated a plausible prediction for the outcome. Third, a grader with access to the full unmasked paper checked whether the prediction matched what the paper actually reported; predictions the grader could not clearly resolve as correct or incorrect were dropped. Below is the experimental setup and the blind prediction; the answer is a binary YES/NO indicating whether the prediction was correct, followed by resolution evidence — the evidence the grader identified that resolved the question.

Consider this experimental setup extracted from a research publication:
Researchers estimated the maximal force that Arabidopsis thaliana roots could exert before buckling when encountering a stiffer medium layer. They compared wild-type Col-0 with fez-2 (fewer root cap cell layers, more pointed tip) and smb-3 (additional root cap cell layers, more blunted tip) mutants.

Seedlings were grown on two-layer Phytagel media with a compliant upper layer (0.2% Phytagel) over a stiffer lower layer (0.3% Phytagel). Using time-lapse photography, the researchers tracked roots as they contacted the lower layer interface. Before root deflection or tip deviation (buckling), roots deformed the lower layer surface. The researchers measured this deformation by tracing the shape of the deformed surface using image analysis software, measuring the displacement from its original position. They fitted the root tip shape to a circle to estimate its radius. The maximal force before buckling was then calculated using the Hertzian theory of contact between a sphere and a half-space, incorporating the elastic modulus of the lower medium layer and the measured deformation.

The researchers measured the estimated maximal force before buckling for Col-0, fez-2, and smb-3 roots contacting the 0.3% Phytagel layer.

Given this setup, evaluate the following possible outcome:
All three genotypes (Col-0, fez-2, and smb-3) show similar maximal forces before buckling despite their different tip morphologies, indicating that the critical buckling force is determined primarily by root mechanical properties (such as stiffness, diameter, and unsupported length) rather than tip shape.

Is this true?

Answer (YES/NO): NO